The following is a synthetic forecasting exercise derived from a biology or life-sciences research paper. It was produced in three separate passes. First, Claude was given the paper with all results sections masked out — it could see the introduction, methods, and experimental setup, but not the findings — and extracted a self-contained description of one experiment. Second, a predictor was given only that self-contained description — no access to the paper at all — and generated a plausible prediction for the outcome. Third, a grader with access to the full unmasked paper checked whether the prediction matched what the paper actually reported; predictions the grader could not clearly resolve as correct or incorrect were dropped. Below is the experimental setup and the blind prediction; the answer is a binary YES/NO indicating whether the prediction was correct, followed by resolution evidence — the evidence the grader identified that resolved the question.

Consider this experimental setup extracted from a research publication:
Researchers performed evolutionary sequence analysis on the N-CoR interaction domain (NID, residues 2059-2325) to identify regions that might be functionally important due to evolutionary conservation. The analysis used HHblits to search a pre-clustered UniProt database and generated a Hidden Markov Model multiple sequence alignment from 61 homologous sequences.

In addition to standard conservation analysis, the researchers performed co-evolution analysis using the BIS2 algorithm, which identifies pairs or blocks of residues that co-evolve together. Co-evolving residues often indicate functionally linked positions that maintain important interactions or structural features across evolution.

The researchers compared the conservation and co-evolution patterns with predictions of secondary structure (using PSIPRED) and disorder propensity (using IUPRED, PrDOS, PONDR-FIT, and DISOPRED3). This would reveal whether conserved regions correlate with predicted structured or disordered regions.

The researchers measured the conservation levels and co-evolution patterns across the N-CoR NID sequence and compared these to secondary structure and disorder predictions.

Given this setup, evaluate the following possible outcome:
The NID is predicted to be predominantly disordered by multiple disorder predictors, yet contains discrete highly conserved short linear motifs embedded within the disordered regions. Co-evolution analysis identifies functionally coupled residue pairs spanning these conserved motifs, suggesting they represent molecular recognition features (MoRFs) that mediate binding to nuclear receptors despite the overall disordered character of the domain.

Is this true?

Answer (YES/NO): NO